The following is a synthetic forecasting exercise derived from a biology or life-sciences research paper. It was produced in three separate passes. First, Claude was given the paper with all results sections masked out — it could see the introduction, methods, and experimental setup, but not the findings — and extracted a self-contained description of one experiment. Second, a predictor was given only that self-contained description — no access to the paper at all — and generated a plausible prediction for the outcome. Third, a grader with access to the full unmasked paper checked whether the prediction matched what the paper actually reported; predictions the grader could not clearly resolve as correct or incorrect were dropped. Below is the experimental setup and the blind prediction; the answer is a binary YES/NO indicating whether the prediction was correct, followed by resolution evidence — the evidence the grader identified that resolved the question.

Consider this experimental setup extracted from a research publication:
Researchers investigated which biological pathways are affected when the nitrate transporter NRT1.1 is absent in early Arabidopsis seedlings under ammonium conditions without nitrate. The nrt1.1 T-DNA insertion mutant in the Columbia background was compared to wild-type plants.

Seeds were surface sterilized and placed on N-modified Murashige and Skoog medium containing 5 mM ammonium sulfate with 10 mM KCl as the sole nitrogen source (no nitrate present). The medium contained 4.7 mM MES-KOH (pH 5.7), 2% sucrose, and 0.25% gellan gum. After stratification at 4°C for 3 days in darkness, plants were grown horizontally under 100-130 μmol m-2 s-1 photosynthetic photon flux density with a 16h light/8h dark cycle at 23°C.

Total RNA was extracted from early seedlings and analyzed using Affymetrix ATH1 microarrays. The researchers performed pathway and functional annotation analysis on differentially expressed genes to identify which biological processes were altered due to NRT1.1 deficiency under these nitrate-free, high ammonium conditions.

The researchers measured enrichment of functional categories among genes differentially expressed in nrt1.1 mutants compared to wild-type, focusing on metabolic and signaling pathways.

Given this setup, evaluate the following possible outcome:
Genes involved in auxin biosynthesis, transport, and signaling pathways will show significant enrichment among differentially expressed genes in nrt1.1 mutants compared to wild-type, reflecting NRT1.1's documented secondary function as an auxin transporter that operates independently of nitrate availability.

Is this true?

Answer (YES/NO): NO